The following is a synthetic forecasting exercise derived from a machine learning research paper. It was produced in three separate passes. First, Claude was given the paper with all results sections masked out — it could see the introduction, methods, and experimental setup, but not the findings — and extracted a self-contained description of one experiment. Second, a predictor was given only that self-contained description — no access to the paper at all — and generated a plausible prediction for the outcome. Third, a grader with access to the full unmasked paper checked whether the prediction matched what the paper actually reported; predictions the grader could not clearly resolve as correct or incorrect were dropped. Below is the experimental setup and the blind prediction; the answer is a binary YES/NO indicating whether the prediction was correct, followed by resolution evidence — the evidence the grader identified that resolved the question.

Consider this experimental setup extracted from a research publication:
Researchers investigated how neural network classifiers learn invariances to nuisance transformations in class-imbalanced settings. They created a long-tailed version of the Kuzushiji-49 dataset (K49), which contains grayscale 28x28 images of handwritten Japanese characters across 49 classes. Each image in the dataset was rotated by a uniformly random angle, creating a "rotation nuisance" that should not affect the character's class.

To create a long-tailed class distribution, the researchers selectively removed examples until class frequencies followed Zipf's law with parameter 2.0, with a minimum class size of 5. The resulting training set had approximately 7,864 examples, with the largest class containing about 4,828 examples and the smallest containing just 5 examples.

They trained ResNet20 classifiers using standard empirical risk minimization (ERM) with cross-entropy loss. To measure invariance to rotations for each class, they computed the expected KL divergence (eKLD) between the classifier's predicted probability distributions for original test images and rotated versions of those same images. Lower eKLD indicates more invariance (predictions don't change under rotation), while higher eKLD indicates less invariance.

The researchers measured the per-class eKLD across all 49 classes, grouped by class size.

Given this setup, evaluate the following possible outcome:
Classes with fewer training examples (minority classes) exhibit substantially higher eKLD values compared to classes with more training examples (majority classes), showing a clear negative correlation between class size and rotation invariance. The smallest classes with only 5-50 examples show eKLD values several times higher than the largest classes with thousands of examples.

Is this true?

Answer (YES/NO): NO